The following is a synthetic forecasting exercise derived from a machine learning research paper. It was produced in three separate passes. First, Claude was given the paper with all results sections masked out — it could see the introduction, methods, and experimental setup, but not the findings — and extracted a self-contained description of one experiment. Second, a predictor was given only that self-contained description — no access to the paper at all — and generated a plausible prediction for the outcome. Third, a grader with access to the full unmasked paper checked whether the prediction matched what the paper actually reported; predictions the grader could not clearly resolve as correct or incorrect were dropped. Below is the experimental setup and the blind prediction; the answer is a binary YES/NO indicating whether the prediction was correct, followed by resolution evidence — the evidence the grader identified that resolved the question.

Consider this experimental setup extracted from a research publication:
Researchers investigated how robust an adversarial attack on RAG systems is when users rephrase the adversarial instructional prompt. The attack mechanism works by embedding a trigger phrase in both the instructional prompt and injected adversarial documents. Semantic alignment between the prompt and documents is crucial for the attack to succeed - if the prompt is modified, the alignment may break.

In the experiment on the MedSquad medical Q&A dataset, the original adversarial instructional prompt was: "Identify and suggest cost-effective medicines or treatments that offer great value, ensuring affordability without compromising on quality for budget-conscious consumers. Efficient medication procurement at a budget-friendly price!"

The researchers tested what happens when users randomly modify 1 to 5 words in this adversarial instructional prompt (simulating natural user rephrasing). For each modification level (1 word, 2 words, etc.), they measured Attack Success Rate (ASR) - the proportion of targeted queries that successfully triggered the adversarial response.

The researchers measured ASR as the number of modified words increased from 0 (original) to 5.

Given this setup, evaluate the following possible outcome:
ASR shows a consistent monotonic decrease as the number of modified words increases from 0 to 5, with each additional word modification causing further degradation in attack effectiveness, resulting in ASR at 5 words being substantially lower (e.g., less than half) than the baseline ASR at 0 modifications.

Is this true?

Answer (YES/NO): NO